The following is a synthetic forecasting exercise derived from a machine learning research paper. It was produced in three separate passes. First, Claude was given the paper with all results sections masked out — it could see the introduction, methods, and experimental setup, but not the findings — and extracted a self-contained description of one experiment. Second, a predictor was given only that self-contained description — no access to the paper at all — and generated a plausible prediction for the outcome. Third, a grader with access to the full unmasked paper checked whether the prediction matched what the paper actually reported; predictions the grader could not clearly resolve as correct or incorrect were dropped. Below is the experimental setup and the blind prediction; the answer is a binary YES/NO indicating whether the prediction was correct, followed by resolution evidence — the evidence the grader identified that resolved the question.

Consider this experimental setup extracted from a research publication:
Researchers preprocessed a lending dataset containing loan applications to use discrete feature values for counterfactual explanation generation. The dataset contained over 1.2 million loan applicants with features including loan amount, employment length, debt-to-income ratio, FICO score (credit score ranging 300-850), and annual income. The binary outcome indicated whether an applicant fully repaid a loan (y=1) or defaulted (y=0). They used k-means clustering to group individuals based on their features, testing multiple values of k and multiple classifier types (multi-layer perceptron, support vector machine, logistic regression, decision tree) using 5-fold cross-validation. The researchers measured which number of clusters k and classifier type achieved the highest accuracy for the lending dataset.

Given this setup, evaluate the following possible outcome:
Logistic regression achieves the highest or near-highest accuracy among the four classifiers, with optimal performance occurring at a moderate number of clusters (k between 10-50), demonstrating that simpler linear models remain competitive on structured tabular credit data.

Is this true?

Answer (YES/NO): NO